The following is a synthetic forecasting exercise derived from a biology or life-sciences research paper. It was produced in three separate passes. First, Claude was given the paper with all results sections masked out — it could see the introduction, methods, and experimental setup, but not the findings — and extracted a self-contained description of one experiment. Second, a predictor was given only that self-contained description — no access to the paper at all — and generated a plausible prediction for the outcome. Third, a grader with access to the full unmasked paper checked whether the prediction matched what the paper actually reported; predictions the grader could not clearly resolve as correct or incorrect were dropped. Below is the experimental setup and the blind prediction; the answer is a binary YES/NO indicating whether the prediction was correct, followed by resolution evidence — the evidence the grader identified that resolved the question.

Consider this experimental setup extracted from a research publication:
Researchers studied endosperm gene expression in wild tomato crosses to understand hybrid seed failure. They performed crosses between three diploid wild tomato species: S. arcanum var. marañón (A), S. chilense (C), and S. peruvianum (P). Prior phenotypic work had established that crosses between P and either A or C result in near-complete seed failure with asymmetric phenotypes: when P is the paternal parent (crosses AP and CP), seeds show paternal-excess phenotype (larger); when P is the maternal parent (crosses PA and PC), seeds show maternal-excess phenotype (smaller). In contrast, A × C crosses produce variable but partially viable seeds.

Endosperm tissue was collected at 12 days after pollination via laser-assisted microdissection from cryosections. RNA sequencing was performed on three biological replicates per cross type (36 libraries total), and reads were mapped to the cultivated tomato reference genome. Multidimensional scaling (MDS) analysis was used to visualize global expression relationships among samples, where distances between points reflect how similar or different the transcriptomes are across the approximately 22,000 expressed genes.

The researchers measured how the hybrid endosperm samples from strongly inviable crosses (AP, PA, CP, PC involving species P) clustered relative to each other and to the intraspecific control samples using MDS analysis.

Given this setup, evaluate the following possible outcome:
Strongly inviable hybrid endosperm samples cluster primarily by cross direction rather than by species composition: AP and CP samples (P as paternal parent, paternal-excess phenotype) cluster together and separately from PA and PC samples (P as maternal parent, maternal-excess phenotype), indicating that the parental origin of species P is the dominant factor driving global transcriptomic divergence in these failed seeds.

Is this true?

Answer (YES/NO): YES